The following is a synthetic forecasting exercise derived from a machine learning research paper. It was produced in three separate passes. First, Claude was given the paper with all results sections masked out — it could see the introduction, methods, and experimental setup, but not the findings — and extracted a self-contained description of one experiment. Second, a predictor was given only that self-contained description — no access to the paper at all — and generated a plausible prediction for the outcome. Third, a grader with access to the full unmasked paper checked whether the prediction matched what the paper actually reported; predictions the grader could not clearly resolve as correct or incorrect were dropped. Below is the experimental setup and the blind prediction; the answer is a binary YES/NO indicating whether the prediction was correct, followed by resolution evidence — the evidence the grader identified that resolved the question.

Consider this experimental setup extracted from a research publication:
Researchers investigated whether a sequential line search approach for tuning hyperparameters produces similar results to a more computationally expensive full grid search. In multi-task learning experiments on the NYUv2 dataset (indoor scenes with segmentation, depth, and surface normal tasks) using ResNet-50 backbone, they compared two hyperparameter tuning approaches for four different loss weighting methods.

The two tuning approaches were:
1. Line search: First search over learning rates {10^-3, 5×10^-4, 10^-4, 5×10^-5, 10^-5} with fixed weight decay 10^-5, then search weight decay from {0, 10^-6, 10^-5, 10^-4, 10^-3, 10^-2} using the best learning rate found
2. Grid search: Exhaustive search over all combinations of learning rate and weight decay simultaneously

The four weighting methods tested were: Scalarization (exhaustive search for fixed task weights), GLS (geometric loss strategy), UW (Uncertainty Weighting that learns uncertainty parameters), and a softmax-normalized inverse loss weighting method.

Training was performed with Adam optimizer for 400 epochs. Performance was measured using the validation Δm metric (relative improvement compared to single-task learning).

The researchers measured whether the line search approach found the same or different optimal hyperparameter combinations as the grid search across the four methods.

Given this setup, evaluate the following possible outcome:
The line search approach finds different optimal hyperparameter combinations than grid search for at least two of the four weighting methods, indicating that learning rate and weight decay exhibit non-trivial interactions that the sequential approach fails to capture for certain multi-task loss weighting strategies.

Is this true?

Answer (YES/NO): NO